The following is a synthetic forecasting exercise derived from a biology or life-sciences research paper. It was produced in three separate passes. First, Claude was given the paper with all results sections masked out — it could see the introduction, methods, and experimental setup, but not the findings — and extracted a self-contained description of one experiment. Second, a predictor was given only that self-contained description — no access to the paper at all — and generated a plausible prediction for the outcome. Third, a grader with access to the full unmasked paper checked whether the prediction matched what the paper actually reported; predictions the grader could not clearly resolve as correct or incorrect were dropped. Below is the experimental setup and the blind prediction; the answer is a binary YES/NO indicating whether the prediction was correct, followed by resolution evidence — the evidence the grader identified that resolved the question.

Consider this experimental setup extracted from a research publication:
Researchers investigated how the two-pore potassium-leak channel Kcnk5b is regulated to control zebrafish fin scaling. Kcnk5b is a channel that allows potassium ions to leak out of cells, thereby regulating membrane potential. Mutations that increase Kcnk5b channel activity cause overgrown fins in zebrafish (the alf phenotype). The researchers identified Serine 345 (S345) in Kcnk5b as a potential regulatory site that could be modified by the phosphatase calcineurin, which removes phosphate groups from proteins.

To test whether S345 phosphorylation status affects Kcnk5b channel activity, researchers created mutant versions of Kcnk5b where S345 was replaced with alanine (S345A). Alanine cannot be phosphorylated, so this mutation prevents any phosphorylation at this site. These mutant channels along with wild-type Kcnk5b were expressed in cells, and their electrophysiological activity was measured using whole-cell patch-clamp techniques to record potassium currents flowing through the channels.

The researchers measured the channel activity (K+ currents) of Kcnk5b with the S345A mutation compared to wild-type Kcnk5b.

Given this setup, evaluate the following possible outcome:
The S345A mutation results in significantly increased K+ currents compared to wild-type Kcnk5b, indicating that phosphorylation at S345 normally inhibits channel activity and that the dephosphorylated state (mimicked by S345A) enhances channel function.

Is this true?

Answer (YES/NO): NO